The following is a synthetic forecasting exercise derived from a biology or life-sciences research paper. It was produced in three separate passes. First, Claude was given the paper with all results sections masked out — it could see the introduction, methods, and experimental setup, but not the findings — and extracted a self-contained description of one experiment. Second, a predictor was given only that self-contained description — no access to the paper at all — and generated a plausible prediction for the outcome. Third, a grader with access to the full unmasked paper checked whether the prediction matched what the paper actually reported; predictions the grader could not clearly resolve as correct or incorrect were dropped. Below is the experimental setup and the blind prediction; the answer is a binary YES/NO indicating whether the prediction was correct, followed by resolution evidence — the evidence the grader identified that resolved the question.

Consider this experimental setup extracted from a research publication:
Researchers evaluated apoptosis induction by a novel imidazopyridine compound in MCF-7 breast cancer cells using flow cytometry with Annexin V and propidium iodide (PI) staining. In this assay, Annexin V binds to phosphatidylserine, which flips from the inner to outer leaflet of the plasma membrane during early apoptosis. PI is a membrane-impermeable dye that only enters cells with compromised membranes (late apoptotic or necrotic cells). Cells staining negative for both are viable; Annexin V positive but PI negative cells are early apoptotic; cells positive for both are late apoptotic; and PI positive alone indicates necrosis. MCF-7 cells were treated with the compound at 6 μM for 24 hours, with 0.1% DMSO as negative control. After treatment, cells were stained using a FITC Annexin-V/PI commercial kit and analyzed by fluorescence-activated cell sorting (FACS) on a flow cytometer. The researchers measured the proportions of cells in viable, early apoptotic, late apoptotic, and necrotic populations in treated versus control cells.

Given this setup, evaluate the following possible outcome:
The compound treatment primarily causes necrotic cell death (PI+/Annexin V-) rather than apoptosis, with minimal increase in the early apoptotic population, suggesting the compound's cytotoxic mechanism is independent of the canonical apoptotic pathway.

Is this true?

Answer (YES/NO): NO